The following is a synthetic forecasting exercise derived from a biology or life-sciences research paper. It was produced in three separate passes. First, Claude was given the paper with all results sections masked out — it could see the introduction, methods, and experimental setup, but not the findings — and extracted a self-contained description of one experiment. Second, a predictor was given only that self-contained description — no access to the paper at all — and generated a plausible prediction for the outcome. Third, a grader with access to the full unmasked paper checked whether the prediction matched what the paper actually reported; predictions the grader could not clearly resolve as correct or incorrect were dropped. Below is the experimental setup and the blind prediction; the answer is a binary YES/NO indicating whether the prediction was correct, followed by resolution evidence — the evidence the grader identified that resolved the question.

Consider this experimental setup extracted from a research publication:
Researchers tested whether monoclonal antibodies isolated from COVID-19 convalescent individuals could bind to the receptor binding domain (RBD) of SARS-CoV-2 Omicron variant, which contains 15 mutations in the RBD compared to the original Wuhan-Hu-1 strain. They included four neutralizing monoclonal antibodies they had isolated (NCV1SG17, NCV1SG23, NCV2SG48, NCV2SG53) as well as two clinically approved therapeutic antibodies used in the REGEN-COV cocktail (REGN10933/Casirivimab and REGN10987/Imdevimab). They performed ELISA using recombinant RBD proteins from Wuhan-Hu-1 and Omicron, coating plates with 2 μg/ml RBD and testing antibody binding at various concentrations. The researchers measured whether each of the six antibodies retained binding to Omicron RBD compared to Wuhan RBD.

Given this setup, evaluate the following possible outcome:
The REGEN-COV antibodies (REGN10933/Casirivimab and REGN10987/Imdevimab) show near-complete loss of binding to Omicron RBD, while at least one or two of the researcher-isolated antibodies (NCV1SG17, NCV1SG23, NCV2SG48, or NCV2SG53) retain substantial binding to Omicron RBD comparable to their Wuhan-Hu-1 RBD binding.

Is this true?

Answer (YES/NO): YES